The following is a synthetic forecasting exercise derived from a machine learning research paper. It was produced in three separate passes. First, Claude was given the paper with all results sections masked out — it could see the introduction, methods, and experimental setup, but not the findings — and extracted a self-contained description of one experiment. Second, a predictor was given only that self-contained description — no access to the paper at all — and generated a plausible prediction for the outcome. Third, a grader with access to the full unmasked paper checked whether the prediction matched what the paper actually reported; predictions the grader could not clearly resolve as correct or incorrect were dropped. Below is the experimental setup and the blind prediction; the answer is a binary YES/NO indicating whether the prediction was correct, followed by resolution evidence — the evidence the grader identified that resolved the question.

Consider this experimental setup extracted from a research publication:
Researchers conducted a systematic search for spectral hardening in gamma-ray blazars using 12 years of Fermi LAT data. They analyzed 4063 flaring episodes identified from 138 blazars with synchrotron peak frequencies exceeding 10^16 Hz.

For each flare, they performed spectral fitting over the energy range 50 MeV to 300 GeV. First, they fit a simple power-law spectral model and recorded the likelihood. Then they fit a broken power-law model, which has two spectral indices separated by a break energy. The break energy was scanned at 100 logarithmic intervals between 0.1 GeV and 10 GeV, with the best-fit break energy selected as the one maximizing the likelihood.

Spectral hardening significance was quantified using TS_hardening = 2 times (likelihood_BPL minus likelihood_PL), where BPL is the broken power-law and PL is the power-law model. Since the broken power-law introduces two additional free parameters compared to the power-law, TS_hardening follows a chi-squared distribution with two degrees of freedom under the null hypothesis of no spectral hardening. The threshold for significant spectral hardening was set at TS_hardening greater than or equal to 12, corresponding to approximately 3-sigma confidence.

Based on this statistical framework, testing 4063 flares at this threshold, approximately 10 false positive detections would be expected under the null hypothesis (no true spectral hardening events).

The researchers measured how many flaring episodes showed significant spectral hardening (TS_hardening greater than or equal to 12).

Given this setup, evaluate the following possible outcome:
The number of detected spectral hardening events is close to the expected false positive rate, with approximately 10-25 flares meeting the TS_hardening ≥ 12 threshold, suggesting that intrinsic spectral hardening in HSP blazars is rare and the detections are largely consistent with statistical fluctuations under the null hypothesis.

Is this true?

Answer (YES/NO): NO